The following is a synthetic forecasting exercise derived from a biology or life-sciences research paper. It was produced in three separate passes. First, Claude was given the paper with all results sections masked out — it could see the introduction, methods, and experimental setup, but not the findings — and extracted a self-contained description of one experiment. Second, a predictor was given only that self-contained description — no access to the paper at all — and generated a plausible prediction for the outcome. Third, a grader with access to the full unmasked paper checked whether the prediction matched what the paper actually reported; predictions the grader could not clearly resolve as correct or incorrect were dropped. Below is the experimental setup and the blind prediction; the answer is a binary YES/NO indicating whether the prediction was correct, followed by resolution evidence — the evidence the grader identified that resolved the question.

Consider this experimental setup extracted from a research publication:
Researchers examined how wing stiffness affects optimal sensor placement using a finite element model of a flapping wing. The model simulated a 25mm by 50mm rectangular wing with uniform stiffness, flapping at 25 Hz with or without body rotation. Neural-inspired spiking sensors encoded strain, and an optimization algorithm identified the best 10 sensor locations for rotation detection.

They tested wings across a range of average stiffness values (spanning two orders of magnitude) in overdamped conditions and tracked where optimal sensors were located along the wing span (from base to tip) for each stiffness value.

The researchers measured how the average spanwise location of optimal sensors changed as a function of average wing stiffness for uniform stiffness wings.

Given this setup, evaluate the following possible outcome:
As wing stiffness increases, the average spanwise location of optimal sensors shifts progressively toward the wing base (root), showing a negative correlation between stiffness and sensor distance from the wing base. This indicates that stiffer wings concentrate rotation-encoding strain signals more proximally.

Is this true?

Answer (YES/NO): YES